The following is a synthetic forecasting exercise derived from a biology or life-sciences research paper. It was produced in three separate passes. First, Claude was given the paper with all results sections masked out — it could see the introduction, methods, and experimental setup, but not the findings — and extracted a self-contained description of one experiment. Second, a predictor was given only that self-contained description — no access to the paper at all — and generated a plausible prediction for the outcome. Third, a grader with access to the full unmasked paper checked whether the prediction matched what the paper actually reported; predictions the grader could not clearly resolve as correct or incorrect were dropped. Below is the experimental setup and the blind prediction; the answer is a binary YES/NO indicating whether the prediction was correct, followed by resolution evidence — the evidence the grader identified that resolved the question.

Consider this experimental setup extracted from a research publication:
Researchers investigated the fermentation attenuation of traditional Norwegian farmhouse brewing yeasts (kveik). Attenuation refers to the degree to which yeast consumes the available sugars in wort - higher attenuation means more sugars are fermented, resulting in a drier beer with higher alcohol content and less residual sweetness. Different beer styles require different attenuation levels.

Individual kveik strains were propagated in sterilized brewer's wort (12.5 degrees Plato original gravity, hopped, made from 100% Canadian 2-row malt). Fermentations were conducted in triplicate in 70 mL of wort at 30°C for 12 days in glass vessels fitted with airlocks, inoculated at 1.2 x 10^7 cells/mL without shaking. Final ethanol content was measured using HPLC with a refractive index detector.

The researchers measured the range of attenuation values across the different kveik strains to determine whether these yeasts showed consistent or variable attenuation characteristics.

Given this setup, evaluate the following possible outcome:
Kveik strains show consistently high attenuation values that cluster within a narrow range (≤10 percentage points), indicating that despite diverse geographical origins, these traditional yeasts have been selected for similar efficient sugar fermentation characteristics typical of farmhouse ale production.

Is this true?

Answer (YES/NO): NO